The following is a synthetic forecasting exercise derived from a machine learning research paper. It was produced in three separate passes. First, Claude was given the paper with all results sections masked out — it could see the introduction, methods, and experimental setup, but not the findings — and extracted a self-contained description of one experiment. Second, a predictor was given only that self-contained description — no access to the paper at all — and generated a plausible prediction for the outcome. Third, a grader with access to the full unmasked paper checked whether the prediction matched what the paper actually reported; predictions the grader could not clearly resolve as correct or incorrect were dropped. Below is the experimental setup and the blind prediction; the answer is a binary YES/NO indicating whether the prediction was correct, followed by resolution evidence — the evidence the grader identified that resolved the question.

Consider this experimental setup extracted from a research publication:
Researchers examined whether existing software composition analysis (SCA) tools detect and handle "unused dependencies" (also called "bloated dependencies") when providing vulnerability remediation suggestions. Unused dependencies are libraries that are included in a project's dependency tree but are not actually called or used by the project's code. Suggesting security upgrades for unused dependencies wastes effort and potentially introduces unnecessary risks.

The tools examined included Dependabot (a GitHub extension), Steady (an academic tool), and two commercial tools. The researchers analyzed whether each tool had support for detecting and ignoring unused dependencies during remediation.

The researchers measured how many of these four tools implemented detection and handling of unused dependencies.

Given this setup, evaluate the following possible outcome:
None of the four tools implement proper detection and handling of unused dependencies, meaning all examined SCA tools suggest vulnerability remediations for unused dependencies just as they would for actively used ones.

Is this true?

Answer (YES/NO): YES